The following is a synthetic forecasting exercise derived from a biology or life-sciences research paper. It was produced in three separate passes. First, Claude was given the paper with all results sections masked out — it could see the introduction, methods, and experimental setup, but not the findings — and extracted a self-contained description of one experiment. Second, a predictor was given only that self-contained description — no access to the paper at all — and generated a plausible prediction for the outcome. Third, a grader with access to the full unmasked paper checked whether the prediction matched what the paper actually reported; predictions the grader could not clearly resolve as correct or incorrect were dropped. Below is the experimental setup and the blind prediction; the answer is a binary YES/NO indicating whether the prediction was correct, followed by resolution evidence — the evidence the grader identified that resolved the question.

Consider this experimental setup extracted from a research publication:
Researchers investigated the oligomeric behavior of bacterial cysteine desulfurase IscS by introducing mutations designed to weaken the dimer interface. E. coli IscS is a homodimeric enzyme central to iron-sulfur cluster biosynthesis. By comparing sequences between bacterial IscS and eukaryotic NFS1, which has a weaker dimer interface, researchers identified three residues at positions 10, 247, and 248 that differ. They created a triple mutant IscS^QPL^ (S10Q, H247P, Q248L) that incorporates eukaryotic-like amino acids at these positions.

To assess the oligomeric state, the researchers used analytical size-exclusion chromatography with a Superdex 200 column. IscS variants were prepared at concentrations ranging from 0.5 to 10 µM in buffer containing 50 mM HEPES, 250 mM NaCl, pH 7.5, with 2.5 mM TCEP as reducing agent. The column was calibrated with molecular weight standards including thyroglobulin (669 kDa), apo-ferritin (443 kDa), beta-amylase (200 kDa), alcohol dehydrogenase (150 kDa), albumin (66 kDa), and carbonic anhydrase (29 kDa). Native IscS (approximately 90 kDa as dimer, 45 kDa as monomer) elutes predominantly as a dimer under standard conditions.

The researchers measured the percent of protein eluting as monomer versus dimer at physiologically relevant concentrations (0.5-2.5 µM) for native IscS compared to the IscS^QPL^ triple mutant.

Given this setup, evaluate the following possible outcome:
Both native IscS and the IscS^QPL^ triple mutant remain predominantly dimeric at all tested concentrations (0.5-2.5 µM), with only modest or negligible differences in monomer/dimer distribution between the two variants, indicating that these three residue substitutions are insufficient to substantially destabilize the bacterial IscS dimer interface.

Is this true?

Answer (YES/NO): NO